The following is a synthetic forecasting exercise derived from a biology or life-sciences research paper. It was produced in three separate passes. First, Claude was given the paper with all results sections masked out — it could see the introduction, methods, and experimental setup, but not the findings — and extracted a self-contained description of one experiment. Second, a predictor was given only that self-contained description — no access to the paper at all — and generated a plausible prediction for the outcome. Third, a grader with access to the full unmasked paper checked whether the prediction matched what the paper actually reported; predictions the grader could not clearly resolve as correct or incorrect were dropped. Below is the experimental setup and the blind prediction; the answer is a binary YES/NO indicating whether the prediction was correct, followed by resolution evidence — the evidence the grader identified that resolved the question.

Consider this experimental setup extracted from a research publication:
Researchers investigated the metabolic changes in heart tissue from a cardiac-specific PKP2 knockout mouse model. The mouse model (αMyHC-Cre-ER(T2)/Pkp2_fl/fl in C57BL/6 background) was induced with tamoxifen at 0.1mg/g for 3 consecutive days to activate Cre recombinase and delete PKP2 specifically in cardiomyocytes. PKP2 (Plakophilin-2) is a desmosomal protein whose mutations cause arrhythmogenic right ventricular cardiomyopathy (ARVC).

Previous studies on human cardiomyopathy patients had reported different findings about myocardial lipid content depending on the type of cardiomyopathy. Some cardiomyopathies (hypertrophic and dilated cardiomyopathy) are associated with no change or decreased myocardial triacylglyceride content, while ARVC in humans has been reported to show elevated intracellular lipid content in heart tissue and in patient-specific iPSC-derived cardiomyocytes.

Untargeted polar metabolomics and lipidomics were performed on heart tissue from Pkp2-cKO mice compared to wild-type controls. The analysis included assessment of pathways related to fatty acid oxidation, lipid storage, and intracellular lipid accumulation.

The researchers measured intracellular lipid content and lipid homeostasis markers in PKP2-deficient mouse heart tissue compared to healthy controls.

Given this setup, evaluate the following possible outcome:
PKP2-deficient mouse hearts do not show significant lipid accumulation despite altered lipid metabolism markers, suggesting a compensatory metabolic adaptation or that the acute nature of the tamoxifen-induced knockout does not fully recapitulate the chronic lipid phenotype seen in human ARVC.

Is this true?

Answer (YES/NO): NO